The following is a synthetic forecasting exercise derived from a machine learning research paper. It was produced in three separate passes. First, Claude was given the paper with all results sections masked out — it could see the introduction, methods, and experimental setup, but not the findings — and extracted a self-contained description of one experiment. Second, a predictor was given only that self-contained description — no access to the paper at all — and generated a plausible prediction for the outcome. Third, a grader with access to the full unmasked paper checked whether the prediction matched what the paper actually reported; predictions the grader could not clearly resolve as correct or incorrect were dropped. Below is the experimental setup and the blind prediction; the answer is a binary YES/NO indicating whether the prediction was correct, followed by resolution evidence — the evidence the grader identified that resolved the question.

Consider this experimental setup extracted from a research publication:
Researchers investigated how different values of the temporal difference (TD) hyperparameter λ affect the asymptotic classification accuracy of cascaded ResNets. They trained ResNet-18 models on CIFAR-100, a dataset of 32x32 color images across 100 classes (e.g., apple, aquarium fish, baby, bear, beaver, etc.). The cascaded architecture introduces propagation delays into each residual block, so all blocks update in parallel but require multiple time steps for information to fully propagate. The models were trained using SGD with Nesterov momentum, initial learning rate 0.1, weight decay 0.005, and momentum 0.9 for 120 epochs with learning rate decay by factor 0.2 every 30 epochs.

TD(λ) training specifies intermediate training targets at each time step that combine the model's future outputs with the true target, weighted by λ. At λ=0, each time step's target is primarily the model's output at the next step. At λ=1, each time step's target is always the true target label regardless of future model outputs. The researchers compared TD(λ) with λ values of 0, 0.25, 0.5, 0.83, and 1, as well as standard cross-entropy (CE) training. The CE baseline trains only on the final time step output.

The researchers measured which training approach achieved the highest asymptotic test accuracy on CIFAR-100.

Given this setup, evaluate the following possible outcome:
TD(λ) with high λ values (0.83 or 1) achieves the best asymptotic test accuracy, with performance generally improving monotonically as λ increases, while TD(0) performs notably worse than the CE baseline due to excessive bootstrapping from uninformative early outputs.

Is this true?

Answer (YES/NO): NO